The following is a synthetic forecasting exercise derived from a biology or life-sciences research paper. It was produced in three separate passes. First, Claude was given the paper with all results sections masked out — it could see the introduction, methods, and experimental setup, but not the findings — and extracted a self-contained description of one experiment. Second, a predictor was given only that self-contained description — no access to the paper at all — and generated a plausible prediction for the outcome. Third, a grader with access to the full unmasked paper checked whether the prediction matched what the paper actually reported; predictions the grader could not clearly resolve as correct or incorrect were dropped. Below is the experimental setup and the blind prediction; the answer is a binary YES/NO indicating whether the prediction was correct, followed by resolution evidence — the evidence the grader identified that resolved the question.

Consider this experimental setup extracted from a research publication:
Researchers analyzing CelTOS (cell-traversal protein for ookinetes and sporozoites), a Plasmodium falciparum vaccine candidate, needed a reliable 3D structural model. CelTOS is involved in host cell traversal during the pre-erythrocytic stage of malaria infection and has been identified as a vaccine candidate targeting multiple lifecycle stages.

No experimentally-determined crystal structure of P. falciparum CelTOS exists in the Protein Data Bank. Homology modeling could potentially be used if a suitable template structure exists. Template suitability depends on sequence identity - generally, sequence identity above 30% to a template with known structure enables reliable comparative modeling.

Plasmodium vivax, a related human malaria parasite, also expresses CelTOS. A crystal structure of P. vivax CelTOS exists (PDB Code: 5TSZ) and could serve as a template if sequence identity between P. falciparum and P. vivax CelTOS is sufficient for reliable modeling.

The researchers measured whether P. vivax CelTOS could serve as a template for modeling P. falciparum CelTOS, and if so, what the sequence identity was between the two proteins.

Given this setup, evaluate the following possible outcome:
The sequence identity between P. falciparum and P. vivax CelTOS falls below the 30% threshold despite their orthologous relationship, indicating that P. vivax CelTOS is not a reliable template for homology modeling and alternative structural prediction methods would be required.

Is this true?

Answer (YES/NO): NO